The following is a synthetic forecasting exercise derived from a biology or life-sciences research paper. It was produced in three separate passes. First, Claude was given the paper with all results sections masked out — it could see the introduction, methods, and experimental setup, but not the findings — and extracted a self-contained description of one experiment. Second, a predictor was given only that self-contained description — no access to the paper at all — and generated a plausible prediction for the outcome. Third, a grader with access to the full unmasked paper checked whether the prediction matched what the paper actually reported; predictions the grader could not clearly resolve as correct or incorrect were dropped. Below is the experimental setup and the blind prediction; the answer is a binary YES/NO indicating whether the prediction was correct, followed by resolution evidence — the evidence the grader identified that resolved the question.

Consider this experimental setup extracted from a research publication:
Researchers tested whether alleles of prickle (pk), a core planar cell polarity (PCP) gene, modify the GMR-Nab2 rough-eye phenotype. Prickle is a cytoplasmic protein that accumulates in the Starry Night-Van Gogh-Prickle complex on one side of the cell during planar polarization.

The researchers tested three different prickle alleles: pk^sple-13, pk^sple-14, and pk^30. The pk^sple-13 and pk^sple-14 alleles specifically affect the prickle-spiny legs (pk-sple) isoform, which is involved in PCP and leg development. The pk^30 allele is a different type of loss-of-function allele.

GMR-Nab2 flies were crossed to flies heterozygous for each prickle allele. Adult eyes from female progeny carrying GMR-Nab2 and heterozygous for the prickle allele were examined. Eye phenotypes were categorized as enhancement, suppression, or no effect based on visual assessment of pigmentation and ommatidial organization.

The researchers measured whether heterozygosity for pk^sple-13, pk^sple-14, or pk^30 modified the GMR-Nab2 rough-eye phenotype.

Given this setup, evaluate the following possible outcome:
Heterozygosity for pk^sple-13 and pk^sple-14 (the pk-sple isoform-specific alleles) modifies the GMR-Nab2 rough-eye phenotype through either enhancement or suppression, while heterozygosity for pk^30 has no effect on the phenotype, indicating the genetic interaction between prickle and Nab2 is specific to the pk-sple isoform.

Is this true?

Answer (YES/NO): NO